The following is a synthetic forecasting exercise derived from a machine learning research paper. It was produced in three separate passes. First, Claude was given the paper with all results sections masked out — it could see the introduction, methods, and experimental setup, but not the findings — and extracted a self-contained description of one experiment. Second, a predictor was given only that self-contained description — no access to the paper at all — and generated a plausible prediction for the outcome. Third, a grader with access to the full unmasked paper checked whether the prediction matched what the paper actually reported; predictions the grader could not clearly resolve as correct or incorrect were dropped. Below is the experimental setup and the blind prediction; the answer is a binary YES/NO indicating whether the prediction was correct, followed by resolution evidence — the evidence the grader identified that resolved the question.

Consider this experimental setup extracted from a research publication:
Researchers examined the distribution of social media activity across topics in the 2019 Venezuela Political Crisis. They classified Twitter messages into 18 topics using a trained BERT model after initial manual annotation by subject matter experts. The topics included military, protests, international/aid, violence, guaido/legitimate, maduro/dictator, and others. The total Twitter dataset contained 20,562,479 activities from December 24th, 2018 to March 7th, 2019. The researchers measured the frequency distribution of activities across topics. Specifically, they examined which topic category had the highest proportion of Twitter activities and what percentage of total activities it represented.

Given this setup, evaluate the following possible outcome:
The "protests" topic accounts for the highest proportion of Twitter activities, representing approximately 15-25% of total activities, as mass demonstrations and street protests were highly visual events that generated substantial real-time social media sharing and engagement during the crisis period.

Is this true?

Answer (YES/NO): NO